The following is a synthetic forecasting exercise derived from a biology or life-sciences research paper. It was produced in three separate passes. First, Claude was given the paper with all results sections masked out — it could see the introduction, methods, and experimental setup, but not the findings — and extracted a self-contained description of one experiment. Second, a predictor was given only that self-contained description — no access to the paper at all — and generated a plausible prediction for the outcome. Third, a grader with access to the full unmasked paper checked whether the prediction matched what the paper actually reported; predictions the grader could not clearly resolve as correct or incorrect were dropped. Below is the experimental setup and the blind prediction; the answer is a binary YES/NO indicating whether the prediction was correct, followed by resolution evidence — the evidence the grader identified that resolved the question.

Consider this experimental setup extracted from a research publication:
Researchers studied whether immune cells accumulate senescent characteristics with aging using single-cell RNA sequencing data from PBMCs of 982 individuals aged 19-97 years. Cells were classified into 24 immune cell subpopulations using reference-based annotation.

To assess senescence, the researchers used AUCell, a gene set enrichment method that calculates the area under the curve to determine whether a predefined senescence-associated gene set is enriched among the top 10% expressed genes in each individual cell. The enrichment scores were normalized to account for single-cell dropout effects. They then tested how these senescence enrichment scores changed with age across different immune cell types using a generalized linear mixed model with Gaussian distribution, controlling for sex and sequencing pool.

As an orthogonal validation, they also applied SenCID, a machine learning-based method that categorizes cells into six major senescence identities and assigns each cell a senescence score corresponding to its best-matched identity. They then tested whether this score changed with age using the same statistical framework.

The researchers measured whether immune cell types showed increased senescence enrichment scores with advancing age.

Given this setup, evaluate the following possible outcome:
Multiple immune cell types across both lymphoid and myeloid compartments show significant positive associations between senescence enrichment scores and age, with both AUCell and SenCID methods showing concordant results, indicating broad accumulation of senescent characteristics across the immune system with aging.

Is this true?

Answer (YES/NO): NO